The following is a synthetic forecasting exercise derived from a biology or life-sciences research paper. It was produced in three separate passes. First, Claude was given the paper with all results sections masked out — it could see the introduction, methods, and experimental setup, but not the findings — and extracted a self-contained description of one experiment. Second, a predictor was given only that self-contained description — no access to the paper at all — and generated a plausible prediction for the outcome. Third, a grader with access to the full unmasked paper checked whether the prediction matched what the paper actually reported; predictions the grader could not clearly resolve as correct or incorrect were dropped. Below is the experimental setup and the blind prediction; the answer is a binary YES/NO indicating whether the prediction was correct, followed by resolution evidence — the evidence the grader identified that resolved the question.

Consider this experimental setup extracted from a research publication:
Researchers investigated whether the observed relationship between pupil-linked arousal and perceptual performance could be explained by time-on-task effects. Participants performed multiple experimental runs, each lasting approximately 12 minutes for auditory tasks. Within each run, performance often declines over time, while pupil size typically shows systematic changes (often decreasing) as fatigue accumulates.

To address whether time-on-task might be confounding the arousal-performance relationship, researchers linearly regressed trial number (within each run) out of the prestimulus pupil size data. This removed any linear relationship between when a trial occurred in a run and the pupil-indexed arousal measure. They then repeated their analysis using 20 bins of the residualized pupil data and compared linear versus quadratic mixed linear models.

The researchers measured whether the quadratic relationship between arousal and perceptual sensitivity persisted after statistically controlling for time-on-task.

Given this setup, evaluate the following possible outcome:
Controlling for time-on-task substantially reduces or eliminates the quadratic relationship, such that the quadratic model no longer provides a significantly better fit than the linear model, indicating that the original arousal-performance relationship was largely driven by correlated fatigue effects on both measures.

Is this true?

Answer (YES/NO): NO